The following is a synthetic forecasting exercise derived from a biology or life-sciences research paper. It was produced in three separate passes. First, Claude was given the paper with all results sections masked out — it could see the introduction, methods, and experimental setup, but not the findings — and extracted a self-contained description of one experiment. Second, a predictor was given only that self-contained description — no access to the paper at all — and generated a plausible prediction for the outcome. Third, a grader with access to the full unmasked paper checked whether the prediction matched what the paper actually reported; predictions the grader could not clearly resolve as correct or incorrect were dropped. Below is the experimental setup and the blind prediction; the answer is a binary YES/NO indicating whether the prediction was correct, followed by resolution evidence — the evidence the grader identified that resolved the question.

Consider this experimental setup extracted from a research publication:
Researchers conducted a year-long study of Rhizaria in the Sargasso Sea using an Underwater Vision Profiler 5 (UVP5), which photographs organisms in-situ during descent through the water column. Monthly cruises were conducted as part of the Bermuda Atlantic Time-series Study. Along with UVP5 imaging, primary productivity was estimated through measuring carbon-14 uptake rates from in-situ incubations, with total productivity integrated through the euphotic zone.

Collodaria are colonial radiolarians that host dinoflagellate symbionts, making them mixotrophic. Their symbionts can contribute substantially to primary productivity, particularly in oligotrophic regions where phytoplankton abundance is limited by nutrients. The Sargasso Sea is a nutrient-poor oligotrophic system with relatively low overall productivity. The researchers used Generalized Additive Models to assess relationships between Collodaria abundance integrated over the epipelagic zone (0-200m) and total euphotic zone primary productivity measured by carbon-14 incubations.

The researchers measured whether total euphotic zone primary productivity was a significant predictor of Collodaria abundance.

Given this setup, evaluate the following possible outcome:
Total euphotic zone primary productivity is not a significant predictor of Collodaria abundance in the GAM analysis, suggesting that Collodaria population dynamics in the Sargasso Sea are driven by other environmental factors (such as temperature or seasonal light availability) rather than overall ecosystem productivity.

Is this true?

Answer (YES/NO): YES